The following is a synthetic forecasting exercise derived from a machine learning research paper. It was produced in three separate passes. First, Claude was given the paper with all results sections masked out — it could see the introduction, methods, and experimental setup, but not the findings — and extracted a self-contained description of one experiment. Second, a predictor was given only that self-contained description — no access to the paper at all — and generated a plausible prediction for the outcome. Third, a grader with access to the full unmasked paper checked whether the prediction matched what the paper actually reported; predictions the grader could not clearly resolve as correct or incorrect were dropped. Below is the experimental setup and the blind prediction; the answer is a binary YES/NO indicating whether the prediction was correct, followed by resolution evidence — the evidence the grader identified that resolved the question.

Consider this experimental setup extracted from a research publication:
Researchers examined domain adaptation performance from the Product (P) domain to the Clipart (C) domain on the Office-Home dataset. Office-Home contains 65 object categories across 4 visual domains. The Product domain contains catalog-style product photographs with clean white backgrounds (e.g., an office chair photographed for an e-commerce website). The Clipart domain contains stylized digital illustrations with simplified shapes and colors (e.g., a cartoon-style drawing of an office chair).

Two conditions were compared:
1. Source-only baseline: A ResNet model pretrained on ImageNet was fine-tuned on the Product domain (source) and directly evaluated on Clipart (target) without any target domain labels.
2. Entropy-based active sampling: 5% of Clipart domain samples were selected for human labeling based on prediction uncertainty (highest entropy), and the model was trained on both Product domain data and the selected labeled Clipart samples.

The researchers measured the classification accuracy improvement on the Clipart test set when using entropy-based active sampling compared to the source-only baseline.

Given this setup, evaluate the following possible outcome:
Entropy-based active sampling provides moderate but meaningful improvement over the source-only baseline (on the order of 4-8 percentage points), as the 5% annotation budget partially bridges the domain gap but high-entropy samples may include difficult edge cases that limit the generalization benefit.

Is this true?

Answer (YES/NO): NO